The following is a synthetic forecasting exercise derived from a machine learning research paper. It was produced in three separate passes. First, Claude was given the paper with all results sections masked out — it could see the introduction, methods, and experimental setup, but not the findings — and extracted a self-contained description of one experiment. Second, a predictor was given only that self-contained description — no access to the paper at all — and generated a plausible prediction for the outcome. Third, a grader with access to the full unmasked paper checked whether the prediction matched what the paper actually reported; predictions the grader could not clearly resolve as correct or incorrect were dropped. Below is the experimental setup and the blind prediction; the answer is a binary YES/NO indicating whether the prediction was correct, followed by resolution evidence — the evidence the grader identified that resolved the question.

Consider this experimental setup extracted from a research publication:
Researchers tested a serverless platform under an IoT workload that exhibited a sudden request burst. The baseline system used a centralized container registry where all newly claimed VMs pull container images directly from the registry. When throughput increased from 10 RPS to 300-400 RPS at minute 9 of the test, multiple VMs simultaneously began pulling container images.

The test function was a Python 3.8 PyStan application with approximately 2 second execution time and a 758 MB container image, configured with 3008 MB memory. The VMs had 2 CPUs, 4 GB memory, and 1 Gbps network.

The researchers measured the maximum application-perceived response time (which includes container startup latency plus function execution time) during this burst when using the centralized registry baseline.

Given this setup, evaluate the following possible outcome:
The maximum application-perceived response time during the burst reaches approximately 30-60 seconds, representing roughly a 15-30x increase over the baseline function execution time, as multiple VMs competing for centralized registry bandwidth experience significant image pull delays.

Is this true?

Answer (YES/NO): NO